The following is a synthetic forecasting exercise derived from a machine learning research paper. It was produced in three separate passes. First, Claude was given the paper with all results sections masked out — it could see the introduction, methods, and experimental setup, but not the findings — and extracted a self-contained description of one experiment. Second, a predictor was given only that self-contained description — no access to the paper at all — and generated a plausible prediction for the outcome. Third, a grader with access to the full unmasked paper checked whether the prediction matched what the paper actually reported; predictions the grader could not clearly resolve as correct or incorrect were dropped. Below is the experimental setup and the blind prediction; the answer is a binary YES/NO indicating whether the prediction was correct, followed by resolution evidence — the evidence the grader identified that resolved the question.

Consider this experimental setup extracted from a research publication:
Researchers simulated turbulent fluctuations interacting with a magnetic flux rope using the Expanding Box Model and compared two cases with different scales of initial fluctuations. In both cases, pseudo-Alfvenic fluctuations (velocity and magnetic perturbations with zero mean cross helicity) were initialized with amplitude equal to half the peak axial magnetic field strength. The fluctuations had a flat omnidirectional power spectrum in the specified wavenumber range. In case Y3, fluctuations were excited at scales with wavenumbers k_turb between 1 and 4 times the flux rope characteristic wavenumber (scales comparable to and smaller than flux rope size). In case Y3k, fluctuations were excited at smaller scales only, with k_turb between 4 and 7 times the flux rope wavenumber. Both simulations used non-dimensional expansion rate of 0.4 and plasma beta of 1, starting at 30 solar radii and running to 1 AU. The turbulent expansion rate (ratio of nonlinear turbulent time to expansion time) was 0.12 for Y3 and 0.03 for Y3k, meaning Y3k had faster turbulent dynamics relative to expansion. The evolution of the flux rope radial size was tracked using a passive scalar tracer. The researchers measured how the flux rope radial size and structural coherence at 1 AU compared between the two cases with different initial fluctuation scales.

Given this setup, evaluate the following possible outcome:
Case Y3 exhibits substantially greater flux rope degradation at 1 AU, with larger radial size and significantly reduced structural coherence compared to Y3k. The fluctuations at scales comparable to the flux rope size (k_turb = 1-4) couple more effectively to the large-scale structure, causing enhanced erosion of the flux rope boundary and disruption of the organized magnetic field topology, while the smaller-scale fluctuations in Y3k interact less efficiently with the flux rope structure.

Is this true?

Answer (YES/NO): NO